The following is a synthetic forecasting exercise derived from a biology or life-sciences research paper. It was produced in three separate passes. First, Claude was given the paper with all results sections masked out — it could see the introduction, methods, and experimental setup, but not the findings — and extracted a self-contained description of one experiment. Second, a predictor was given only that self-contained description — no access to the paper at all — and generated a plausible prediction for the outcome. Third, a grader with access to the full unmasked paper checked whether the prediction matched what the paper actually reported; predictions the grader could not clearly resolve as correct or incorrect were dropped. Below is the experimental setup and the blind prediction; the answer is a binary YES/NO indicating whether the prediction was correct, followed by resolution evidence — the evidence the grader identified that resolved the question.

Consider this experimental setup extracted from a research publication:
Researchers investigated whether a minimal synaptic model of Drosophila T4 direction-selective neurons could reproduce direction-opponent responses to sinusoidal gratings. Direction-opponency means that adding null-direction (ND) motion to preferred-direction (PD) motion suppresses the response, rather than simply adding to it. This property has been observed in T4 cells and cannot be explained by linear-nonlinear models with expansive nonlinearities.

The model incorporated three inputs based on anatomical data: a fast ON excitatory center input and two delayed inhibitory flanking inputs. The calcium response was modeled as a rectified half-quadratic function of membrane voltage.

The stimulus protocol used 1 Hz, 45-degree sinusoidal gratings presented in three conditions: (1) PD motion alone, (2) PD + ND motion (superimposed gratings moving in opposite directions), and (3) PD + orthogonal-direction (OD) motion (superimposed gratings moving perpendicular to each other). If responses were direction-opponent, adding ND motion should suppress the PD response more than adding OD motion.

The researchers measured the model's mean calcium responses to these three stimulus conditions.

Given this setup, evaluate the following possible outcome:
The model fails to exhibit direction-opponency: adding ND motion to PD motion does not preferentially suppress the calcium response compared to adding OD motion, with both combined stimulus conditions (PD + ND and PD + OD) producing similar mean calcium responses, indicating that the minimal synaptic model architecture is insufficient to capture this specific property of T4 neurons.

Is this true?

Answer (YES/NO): NO